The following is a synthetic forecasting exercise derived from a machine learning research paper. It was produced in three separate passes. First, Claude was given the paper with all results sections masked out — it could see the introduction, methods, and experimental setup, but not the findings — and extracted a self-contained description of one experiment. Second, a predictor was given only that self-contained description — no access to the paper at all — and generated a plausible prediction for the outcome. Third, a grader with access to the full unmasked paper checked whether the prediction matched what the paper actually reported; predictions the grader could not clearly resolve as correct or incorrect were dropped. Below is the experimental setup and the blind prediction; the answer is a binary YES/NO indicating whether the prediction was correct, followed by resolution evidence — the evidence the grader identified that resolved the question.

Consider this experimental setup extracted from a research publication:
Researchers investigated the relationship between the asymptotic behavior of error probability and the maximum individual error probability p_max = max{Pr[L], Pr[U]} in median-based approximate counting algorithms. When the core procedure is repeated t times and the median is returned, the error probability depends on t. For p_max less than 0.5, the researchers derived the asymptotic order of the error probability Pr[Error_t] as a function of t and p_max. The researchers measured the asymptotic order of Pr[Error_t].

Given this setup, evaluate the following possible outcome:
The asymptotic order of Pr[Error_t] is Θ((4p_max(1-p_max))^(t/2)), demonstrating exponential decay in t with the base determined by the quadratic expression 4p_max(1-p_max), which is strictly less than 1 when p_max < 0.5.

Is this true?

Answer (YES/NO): NO